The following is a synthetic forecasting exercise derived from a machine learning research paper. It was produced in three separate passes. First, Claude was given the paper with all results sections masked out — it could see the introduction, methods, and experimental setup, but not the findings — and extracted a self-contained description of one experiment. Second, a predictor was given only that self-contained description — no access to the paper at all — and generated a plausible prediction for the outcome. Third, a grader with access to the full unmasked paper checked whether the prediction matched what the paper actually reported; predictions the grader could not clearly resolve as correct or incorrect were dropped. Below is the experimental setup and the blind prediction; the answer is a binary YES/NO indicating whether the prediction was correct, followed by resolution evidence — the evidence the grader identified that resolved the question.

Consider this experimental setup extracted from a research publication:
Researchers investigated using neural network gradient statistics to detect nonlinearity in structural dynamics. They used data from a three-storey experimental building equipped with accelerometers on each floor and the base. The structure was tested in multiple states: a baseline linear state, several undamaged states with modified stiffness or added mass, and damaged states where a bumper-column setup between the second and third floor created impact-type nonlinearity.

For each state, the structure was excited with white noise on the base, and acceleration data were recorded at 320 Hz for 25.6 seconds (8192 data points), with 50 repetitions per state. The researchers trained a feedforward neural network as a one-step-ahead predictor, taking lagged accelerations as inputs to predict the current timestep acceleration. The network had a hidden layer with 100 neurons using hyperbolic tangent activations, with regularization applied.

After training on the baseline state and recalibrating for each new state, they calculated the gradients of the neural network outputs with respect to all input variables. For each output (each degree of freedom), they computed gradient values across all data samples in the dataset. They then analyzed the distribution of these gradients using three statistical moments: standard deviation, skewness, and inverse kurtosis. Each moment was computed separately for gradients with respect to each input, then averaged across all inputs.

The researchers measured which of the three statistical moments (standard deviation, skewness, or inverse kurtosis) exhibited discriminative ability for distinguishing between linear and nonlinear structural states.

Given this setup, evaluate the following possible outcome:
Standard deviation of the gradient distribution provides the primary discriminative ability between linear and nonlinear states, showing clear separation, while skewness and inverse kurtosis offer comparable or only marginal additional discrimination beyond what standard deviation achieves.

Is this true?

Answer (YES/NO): NO